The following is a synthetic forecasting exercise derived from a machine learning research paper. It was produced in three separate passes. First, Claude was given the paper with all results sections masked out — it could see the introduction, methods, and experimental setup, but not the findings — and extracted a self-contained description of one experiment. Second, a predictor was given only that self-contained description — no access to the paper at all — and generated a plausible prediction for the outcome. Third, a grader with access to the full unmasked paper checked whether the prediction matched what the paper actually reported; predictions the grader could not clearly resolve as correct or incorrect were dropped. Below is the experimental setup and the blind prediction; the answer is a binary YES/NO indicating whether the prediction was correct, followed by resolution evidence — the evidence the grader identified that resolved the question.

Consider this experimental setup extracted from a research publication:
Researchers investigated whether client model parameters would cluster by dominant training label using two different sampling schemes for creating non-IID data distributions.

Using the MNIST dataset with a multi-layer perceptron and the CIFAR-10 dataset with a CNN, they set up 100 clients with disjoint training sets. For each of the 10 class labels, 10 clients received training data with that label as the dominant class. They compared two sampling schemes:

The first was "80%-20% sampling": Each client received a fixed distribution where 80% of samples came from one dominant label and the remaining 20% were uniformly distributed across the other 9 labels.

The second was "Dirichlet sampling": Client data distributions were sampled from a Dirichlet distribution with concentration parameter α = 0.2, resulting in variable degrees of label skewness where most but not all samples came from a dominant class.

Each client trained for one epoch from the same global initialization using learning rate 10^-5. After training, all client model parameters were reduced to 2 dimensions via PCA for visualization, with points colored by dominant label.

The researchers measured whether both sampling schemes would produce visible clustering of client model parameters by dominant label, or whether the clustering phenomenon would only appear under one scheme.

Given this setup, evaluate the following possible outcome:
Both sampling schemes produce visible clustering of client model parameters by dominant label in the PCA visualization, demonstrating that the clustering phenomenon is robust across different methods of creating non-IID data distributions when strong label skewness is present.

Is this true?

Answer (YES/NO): YES